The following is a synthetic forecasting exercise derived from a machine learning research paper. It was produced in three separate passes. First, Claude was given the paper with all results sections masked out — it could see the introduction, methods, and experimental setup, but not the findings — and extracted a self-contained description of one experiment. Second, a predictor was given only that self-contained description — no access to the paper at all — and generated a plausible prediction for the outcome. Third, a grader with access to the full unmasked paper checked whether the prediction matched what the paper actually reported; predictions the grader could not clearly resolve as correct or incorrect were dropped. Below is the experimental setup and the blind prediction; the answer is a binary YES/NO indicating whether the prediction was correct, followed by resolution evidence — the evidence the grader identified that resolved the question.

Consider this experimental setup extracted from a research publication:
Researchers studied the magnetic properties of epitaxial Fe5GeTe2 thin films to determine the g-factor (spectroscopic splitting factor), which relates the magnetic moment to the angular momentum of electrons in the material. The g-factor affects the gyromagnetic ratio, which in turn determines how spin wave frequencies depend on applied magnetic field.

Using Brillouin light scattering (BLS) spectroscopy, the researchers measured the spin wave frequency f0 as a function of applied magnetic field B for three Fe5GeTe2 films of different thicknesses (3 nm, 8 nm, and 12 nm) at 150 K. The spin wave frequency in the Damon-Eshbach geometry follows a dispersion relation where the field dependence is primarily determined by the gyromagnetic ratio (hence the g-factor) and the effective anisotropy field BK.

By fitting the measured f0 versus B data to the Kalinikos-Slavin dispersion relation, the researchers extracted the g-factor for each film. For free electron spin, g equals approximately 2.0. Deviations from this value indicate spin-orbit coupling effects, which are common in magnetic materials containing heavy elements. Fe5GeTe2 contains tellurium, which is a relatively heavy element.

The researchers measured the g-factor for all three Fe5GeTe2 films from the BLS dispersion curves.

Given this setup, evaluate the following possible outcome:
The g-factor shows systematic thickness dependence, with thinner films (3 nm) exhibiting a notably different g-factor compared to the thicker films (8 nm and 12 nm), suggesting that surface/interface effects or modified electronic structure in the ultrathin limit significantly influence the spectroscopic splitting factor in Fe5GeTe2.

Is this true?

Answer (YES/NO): NO